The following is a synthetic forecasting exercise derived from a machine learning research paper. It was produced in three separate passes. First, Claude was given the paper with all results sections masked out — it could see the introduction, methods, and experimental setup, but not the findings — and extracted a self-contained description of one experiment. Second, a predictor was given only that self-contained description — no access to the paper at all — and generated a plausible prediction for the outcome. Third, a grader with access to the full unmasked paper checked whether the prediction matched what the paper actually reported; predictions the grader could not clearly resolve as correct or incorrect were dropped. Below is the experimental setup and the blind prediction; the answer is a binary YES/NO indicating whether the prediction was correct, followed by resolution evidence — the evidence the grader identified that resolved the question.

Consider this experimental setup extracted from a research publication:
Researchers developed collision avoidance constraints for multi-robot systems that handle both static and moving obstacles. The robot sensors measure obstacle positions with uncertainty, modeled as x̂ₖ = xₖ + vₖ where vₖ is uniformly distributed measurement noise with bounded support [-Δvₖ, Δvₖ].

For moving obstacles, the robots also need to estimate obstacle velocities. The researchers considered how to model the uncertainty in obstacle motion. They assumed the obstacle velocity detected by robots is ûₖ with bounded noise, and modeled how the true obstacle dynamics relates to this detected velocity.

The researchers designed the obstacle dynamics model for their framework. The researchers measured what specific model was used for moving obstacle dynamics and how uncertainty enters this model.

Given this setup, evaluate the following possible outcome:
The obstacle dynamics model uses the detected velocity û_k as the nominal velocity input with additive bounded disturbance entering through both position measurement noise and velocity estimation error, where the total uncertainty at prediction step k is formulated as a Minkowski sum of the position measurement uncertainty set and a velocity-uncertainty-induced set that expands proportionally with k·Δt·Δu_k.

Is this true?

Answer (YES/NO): NO